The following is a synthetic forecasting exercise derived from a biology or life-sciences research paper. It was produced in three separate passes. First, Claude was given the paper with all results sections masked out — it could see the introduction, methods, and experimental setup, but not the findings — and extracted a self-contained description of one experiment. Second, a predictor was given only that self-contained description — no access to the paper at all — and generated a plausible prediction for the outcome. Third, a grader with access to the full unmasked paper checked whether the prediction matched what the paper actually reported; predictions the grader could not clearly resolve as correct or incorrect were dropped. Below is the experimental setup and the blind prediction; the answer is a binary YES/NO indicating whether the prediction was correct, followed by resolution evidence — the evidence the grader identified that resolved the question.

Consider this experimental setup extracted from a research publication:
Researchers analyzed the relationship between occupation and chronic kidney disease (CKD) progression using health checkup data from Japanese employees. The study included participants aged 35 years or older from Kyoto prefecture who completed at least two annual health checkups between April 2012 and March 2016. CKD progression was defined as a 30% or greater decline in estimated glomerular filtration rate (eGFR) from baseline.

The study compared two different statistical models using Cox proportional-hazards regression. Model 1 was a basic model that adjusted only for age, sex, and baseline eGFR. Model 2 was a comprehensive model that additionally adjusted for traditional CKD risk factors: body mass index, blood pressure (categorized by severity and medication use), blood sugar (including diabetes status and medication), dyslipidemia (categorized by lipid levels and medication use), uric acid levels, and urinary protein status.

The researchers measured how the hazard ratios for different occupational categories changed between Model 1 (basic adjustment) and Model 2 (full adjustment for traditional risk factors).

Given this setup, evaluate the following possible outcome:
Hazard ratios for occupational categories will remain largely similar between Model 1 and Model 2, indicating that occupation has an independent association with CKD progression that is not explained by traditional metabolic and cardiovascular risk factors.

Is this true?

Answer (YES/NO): YES